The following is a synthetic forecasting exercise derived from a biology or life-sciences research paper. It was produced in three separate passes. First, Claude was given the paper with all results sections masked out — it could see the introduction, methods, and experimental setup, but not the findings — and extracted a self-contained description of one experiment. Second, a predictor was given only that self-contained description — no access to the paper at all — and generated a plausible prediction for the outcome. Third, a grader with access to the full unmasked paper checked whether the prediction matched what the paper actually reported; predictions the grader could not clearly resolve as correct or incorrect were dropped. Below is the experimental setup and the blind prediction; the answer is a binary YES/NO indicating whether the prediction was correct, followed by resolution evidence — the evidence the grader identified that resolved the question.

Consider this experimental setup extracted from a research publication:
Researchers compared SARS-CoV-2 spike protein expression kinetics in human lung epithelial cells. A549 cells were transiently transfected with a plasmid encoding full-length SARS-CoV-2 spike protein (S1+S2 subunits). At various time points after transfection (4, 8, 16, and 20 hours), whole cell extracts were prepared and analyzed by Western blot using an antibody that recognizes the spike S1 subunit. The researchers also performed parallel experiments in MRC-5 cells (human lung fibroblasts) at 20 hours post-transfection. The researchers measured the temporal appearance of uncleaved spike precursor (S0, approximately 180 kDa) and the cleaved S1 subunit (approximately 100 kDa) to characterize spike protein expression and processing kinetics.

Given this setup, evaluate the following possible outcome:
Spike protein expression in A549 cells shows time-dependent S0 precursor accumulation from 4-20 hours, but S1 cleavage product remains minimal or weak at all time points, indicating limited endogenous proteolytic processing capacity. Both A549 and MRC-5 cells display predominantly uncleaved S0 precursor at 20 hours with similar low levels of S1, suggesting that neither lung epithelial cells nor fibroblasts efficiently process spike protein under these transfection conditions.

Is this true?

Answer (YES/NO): NO